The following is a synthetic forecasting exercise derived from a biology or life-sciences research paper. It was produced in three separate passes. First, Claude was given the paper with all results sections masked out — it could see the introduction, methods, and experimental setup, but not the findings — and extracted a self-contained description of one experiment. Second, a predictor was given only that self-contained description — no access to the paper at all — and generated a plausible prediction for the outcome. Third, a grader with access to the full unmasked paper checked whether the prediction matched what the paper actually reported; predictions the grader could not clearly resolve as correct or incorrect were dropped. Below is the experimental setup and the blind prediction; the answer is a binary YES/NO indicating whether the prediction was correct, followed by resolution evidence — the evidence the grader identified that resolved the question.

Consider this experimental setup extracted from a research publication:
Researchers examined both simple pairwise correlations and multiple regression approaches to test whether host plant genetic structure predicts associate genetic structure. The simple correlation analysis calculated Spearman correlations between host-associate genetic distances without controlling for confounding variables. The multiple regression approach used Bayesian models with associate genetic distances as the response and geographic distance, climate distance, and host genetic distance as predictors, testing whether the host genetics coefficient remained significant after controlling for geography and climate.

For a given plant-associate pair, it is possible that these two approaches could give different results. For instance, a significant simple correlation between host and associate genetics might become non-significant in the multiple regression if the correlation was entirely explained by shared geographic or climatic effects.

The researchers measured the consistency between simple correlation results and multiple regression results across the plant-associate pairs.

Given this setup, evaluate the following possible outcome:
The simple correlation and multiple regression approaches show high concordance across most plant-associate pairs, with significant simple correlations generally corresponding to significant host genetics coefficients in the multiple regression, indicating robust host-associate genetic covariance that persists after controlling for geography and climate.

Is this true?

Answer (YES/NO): YES